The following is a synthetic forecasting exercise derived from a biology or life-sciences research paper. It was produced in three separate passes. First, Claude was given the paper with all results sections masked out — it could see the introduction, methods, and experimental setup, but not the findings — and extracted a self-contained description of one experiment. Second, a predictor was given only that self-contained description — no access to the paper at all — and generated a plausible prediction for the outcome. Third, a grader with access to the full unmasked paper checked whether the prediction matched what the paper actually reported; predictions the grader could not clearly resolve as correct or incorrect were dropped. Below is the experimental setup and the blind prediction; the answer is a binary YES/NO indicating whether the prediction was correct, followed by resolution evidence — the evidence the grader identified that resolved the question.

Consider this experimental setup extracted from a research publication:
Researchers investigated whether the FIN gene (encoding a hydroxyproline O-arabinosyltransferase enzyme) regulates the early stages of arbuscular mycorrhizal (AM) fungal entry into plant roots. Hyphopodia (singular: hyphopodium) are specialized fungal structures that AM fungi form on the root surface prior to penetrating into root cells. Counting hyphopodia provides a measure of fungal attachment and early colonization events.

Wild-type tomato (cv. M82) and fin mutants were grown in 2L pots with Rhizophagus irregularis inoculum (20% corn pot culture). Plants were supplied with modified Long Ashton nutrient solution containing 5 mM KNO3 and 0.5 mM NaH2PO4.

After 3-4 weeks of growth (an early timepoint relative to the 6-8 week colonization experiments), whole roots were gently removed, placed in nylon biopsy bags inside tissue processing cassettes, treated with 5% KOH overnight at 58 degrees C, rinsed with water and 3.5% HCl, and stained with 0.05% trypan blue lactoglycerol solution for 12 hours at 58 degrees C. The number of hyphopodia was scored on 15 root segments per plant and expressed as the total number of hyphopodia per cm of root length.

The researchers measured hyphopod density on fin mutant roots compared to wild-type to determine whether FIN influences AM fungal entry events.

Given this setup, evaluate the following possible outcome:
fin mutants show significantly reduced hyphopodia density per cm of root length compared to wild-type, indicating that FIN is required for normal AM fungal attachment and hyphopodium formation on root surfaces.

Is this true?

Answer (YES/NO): NO